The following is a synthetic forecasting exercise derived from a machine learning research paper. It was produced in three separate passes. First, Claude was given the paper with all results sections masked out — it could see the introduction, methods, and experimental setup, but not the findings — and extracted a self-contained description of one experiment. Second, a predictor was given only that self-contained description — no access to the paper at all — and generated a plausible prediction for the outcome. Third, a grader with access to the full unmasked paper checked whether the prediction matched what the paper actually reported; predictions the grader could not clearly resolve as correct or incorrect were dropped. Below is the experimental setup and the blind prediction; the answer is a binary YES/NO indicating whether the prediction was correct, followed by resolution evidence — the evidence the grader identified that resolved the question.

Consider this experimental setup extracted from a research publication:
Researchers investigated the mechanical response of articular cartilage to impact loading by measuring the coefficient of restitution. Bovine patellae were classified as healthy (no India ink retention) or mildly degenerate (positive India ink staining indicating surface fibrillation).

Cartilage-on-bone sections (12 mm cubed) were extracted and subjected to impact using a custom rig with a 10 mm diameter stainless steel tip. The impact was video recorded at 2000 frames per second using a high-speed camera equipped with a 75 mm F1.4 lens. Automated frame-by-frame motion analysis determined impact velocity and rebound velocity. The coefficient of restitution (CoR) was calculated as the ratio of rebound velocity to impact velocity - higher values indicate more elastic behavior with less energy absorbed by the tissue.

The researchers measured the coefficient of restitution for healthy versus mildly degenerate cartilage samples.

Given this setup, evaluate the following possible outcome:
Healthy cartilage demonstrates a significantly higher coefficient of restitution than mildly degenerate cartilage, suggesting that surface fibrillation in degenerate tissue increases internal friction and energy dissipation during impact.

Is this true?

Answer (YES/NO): NO